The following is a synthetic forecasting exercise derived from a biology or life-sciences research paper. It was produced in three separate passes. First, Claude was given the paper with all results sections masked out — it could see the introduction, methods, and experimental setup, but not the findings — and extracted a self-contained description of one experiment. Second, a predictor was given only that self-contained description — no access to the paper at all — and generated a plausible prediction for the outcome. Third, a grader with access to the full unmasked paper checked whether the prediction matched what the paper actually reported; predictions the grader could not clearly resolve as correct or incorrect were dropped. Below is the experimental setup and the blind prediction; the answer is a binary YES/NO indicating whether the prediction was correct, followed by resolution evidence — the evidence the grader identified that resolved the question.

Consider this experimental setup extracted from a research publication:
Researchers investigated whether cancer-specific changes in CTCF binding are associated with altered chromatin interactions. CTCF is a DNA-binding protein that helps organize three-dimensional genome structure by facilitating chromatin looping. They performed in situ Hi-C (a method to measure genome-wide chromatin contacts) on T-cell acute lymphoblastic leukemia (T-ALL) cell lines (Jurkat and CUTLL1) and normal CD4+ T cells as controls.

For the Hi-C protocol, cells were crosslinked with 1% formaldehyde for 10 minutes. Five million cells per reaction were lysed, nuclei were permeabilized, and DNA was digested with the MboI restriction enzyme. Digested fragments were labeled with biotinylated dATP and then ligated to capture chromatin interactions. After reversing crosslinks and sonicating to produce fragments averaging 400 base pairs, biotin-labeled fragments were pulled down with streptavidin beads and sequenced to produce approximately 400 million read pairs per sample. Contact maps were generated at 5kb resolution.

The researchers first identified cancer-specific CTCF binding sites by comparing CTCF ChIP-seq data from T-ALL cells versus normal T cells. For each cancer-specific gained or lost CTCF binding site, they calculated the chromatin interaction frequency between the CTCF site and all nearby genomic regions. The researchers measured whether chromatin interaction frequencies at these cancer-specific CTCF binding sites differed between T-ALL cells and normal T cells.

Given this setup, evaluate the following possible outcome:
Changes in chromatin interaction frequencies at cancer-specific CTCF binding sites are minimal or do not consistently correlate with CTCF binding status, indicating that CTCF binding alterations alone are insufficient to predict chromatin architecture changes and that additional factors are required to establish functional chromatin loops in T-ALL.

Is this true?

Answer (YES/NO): NO